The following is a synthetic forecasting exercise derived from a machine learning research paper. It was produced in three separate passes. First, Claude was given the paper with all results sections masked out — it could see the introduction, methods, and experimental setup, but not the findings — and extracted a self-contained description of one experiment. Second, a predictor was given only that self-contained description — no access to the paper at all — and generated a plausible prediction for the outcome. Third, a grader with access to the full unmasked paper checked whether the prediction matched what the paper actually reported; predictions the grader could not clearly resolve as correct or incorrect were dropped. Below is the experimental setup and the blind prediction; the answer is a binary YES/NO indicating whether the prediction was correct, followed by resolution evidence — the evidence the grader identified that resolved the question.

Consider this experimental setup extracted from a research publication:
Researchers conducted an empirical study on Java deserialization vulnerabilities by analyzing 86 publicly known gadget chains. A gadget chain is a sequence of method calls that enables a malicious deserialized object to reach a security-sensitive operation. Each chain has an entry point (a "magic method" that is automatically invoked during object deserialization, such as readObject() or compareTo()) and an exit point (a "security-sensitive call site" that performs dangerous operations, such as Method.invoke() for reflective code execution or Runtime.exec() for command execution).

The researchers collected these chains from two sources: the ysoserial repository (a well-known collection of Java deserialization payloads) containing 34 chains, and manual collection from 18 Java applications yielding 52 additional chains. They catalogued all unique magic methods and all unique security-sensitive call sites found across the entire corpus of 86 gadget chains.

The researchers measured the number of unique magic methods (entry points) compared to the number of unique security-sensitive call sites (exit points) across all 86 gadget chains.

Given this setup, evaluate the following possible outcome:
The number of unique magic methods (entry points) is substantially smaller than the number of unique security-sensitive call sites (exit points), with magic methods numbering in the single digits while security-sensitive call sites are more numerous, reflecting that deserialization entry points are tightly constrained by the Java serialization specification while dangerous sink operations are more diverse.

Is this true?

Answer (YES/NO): NO